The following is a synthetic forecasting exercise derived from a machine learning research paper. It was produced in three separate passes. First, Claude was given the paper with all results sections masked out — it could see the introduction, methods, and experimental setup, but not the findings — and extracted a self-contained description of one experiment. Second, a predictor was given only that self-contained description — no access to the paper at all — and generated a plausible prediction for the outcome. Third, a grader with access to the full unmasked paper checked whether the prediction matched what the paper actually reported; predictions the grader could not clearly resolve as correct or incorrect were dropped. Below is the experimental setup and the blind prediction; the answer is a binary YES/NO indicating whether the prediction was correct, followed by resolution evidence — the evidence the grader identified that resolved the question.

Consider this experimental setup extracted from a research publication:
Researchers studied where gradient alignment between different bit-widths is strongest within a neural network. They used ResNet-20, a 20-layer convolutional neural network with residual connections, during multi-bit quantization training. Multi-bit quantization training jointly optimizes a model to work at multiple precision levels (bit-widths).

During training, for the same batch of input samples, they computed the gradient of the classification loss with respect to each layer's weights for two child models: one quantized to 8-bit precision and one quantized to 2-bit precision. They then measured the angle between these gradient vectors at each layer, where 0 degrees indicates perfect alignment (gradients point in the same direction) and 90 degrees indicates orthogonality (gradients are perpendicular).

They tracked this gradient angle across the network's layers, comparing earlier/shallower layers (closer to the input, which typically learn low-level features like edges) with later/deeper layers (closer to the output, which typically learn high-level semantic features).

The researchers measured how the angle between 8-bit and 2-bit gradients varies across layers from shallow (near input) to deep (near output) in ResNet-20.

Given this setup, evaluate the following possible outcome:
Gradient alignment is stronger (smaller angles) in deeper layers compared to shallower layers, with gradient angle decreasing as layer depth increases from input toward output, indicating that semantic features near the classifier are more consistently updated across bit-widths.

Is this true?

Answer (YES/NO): YES